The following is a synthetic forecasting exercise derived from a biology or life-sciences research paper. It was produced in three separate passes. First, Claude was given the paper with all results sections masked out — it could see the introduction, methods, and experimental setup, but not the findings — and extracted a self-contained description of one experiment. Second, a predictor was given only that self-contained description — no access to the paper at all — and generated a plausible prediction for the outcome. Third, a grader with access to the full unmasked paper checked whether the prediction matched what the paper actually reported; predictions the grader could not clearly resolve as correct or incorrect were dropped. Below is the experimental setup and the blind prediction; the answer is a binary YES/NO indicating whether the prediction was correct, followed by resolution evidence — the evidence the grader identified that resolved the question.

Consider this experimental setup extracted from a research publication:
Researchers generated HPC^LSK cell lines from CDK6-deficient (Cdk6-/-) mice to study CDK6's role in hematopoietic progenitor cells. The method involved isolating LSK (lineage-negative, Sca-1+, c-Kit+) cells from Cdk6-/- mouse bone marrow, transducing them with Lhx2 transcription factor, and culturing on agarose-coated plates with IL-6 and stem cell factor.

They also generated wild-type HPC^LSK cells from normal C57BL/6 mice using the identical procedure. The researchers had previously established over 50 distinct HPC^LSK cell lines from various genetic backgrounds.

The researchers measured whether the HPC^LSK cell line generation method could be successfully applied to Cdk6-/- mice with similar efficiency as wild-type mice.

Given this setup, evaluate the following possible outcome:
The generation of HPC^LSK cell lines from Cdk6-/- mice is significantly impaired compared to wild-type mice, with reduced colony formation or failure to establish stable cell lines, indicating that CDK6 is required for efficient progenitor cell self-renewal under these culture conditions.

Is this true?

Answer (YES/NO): NO